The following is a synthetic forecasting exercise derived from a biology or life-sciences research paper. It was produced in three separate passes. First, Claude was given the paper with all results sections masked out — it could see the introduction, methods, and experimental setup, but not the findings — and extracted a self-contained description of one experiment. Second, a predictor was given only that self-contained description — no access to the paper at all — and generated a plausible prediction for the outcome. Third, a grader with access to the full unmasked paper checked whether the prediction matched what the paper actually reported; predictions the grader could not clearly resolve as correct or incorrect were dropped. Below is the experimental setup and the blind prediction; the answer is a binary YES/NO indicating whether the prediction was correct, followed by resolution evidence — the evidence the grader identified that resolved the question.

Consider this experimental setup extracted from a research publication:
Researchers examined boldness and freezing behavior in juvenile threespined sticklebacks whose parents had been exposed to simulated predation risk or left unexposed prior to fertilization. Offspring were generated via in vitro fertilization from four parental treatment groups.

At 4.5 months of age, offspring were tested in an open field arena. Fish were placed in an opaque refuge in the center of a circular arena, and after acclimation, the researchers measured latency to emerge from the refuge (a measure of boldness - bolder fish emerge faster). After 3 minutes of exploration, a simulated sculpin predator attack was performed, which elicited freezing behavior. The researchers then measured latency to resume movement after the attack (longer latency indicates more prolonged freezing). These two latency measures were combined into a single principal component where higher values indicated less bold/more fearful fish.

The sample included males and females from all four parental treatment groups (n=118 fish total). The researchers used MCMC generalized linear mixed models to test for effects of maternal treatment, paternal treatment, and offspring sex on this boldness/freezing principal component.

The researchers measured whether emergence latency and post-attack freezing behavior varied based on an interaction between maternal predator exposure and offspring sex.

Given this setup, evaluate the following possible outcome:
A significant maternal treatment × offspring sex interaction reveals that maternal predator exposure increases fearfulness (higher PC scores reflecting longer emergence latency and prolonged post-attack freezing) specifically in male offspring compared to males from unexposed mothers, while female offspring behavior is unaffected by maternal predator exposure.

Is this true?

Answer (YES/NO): NO